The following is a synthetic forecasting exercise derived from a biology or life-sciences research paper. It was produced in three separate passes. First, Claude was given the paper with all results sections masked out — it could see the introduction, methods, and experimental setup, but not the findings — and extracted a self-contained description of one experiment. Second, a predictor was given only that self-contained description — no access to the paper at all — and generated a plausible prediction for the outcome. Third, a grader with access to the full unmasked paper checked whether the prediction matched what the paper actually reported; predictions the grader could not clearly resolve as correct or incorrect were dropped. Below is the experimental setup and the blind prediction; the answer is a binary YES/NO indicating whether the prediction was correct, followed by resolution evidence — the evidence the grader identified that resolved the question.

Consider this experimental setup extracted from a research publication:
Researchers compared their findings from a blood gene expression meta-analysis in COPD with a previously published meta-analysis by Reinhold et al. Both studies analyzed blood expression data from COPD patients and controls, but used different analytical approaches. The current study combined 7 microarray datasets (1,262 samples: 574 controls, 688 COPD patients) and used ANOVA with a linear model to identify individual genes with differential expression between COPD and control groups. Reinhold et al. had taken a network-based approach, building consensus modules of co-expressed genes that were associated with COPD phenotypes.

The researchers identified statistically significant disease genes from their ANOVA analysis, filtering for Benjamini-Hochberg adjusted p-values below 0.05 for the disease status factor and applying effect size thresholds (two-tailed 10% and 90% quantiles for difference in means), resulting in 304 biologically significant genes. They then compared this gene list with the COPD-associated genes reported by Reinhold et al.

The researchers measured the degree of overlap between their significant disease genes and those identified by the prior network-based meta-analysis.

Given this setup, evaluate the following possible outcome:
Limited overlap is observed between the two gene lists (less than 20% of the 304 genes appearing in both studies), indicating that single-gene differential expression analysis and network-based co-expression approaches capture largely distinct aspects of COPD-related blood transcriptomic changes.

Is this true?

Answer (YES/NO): NO